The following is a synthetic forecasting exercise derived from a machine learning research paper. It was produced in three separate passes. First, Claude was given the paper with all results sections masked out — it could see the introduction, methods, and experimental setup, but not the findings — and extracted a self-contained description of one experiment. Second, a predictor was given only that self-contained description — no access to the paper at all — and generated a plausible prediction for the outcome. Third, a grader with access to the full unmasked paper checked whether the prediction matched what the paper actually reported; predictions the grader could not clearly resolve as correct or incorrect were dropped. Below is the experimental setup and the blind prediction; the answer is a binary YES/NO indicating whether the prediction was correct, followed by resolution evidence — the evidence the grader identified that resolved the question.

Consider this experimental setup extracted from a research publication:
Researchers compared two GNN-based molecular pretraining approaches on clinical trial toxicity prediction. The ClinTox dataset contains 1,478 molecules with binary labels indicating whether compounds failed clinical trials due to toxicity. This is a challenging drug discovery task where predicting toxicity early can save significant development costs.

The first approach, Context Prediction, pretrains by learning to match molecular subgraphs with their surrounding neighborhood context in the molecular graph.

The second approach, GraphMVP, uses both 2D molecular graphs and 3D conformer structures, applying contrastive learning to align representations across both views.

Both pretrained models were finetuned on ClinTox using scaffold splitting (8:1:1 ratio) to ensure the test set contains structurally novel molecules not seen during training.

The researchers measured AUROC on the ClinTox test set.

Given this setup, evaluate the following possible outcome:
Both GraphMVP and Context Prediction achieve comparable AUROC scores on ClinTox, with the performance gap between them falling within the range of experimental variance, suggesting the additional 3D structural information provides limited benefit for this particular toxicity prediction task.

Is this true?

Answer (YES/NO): NO